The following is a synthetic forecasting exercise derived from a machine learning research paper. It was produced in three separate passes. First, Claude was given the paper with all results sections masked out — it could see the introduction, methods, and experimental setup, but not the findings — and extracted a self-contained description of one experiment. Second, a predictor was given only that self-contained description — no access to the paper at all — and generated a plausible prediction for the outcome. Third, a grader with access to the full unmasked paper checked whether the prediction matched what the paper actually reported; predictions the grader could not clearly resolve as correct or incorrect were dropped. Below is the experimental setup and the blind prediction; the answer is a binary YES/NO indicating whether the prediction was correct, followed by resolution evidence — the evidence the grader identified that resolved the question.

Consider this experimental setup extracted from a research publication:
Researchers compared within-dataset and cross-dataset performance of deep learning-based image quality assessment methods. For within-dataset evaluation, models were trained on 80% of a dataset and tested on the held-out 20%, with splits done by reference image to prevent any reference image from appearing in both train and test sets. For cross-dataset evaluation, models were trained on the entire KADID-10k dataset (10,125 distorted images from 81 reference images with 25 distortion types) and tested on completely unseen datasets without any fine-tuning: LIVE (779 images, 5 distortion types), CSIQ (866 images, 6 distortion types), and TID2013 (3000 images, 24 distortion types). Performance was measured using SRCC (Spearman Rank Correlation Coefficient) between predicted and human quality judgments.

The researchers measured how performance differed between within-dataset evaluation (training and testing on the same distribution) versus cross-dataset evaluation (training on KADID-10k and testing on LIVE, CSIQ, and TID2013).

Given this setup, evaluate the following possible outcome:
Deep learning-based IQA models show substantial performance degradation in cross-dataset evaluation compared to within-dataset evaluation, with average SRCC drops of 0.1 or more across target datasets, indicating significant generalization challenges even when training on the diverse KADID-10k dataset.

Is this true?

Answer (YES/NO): NO